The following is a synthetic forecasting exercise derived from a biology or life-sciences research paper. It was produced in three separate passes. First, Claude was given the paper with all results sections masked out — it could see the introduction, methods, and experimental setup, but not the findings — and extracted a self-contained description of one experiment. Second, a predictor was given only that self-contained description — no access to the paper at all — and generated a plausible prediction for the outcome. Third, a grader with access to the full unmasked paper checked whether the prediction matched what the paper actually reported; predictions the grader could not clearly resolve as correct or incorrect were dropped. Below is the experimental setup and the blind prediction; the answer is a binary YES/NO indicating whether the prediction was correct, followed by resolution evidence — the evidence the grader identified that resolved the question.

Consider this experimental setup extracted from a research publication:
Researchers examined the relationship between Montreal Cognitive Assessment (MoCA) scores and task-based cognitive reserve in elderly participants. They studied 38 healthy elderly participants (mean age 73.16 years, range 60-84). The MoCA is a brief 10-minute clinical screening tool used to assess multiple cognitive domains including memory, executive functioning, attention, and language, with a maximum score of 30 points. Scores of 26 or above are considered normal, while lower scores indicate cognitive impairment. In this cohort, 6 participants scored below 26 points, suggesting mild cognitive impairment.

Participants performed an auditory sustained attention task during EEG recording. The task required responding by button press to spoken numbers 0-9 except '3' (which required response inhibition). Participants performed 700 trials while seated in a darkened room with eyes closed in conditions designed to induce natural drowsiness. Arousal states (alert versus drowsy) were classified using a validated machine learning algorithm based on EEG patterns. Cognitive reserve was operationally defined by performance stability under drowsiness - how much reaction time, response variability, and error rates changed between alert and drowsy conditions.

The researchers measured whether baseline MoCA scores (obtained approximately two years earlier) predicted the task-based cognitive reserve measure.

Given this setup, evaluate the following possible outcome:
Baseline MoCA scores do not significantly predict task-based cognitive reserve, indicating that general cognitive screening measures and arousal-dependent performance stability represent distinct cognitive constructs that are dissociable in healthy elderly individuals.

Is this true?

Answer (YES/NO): YES